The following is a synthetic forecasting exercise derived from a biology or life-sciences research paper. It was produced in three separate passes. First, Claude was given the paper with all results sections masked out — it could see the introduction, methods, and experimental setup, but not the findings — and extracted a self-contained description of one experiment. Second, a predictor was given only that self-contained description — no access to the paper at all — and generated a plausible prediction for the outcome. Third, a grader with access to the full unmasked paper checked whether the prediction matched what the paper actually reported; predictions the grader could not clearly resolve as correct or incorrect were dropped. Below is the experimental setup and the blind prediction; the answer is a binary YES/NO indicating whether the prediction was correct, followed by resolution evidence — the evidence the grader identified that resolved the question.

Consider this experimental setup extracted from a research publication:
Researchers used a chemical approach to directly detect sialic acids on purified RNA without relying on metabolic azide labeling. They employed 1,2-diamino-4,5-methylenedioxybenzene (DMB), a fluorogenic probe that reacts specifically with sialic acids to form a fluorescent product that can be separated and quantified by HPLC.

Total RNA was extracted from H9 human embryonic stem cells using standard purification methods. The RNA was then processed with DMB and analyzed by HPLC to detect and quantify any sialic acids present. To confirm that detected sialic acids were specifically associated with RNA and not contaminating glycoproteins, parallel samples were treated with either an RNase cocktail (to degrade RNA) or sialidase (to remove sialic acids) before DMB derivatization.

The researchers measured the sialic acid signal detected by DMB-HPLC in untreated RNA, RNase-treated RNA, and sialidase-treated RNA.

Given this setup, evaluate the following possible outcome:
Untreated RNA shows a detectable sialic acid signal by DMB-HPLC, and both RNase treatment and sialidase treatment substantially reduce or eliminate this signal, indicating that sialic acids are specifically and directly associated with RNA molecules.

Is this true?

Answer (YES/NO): YES